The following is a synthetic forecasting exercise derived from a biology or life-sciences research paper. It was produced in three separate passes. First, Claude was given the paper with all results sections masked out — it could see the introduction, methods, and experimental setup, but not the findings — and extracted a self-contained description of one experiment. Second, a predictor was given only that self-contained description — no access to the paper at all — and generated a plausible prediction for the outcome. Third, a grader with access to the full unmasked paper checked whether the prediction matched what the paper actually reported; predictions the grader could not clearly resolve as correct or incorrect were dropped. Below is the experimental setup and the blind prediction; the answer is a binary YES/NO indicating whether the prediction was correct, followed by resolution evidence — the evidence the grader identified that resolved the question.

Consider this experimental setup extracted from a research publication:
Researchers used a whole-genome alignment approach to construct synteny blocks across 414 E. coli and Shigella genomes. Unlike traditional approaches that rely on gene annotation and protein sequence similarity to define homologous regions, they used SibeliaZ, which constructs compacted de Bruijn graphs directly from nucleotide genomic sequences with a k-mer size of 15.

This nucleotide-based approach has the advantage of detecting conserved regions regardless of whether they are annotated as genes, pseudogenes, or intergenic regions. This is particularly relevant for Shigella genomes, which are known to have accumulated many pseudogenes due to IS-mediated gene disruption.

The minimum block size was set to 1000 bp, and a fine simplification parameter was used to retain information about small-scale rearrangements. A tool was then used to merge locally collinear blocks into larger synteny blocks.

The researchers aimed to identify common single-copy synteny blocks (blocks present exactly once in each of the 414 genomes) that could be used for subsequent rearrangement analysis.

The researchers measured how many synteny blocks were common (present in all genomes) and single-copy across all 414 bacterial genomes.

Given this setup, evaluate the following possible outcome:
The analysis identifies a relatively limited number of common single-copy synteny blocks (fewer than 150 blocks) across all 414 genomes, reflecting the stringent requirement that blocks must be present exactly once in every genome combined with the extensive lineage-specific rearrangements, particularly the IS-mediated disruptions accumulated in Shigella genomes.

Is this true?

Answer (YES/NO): NO